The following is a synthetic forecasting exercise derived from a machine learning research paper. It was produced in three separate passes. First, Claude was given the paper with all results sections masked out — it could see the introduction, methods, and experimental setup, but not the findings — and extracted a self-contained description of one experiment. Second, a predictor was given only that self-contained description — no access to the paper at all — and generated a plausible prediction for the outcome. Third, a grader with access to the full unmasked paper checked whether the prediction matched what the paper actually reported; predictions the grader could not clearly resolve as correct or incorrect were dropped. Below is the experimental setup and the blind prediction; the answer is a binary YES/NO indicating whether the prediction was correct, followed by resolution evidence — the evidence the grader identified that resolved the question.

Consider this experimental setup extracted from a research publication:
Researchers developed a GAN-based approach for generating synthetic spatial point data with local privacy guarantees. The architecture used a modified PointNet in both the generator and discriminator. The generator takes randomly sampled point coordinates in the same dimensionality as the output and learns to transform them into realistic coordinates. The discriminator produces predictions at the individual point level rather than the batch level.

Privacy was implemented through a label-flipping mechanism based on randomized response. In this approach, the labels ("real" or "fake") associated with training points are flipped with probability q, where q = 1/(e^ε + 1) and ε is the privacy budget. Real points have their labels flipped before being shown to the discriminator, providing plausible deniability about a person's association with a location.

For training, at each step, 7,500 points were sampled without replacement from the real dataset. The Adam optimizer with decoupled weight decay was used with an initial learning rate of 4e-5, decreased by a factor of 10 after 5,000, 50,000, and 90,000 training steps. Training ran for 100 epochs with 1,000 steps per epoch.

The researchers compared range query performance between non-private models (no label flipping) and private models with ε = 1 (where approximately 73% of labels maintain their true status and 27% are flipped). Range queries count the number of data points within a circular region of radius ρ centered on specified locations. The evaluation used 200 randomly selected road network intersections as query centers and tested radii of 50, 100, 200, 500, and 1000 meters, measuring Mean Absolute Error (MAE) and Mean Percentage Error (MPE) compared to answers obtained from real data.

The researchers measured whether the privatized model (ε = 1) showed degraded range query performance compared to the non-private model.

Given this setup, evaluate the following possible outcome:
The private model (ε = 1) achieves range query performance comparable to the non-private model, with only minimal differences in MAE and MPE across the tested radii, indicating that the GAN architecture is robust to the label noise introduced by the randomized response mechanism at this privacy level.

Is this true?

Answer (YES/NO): YES